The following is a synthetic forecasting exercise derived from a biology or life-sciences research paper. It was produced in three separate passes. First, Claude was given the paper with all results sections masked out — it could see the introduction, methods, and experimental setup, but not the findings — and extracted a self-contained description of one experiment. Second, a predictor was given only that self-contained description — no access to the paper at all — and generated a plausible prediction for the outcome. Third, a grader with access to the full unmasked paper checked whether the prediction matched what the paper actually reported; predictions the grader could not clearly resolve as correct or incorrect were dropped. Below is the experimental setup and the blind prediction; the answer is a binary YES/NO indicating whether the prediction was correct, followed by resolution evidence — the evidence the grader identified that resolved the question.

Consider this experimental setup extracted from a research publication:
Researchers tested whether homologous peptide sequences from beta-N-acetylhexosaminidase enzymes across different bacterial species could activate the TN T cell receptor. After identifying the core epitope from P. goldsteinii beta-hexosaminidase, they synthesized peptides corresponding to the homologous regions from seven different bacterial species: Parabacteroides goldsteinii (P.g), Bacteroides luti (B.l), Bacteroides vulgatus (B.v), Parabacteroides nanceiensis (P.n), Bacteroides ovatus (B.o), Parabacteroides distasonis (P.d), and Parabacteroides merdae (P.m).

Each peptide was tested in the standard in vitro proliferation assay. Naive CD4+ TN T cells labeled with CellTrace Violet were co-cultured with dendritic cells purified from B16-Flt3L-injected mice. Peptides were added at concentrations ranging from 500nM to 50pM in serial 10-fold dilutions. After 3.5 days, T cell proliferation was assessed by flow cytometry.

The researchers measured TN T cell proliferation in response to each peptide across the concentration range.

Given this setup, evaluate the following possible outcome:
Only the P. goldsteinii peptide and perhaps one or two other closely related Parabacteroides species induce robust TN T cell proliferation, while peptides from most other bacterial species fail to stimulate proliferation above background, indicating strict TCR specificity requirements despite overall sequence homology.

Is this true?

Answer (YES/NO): NO